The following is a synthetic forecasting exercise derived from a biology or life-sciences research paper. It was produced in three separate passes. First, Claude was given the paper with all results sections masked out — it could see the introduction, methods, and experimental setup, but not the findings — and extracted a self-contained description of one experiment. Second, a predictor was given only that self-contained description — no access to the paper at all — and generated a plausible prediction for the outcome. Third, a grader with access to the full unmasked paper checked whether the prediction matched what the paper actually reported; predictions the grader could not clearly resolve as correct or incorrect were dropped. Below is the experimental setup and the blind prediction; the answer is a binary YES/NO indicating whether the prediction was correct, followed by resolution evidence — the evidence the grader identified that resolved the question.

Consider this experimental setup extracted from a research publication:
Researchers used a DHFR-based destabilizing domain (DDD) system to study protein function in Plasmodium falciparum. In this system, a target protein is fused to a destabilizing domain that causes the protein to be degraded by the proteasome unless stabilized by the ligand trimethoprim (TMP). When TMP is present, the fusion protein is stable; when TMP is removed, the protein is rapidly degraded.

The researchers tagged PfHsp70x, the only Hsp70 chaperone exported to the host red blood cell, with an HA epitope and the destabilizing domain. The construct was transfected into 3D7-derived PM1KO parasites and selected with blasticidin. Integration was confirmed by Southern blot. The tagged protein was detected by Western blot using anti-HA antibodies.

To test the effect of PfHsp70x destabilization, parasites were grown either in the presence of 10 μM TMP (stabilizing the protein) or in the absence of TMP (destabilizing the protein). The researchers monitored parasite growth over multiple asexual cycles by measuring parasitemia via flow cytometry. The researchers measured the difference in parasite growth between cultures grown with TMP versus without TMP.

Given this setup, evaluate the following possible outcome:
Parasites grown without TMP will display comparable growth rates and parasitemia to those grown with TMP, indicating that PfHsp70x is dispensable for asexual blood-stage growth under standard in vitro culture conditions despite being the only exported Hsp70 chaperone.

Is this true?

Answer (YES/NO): YES